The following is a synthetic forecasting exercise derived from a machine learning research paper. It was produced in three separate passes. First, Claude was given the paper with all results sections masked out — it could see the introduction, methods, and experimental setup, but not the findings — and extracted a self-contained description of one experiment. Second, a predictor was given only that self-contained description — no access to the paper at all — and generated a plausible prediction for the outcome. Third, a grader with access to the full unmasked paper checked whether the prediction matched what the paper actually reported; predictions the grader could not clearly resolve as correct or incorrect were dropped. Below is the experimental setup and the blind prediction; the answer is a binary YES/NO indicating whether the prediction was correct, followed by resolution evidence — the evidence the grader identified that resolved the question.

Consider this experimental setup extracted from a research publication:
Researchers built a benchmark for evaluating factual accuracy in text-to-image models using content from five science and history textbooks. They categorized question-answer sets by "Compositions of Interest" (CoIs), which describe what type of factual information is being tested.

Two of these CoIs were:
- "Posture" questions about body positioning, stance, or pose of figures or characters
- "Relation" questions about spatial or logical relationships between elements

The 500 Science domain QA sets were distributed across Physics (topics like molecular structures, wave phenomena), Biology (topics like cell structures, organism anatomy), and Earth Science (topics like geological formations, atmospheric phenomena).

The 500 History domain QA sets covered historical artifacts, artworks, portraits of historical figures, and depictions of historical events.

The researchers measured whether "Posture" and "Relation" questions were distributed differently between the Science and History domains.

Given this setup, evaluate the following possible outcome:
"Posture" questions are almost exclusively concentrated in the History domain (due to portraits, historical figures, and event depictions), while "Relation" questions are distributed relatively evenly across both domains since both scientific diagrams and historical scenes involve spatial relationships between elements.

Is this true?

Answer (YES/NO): NO